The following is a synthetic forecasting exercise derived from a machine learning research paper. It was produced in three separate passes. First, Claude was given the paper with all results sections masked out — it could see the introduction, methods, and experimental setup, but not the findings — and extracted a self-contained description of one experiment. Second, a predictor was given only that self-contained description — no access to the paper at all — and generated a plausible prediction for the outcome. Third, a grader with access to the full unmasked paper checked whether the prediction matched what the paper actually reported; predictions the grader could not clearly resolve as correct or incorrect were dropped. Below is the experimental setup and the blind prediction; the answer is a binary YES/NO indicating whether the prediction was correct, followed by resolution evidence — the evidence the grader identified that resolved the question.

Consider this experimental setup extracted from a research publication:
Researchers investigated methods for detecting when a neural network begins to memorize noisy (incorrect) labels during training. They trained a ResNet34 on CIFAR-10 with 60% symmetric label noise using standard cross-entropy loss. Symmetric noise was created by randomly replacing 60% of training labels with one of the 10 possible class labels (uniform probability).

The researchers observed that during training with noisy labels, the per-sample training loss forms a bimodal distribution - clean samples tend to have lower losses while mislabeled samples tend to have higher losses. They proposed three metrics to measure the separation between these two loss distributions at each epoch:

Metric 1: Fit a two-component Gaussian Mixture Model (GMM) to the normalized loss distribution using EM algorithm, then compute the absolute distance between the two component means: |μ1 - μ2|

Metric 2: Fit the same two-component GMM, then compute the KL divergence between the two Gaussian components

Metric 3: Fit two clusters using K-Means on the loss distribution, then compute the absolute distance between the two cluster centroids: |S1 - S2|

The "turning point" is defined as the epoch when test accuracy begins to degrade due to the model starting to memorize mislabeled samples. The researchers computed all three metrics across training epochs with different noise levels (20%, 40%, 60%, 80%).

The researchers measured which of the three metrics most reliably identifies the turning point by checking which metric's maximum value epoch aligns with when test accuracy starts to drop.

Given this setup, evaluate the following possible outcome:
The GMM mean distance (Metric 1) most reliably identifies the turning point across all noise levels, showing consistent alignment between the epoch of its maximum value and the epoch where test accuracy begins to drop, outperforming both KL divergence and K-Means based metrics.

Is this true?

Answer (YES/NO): YES